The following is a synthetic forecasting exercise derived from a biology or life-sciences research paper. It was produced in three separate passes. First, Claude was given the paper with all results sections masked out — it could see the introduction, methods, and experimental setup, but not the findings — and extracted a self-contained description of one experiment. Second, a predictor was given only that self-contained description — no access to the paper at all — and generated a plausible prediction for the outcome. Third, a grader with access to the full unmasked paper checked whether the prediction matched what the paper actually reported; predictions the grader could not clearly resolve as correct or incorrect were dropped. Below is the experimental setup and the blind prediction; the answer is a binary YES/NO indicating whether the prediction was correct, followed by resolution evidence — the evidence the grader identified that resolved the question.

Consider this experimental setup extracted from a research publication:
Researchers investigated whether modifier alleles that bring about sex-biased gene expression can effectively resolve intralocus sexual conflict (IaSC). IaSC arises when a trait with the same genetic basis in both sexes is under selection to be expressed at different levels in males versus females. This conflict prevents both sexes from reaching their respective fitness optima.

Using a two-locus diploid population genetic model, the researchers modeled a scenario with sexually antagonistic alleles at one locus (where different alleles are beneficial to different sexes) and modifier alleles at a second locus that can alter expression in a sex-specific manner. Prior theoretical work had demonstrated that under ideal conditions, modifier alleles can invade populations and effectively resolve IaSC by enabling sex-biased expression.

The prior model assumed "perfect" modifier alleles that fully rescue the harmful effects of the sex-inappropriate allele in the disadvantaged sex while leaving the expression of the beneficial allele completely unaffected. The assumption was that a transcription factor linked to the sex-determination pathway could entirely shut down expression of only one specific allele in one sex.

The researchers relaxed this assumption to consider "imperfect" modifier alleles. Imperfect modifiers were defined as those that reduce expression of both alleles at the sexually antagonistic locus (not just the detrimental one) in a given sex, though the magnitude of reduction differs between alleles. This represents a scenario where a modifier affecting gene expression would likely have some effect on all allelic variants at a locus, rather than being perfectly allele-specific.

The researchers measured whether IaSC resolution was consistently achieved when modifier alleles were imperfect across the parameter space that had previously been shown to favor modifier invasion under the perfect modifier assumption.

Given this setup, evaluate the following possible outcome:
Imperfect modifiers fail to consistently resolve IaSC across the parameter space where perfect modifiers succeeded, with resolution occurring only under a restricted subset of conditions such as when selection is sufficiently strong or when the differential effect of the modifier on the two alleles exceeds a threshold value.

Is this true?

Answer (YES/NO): YES